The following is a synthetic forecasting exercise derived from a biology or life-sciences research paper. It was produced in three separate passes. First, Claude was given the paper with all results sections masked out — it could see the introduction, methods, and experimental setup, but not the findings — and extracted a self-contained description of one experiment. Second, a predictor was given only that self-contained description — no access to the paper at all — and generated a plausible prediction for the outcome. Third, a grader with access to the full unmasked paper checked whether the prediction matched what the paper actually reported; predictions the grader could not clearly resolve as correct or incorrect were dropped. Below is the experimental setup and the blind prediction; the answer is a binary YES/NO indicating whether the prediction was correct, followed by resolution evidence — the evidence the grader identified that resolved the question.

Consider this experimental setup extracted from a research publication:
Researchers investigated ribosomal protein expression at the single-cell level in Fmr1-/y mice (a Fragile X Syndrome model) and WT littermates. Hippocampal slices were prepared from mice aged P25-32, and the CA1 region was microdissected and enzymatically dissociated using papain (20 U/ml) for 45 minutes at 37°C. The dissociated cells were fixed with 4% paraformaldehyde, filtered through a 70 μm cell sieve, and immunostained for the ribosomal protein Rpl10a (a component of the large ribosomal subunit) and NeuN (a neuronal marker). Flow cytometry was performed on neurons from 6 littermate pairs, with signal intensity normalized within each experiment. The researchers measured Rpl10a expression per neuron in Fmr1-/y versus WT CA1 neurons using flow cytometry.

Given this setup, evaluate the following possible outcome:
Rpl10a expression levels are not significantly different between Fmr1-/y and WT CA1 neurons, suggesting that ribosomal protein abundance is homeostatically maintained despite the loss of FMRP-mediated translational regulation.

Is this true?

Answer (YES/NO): NO